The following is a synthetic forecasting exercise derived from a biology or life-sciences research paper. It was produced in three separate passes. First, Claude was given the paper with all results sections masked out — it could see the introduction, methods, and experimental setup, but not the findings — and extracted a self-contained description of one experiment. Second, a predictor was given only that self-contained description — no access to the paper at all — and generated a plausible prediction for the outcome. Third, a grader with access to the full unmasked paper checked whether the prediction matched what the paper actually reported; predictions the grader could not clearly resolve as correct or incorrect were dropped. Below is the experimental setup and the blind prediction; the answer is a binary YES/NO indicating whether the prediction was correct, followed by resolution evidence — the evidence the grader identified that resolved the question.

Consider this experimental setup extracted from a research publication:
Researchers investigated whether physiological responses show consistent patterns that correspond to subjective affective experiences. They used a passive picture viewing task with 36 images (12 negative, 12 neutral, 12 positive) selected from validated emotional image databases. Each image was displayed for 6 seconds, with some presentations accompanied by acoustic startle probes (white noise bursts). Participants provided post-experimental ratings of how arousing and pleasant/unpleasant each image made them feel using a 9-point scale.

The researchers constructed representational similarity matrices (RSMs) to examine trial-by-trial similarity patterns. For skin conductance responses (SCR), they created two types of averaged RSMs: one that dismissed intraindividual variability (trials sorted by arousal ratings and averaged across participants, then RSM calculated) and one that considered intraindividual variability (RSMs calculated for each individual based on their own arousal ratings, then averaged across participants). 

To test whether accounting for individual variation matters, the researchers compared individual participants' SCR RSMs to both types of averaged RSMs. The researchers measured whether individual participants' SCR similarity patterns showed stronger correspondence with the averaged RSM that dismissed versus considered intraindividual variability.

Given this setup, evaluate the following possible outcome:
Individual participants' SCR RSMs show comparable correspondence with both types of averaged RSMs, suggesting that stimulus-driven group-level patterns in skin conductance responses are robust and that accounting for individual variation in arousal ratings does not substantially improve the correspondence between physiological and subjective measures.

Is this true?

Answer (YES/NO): NO